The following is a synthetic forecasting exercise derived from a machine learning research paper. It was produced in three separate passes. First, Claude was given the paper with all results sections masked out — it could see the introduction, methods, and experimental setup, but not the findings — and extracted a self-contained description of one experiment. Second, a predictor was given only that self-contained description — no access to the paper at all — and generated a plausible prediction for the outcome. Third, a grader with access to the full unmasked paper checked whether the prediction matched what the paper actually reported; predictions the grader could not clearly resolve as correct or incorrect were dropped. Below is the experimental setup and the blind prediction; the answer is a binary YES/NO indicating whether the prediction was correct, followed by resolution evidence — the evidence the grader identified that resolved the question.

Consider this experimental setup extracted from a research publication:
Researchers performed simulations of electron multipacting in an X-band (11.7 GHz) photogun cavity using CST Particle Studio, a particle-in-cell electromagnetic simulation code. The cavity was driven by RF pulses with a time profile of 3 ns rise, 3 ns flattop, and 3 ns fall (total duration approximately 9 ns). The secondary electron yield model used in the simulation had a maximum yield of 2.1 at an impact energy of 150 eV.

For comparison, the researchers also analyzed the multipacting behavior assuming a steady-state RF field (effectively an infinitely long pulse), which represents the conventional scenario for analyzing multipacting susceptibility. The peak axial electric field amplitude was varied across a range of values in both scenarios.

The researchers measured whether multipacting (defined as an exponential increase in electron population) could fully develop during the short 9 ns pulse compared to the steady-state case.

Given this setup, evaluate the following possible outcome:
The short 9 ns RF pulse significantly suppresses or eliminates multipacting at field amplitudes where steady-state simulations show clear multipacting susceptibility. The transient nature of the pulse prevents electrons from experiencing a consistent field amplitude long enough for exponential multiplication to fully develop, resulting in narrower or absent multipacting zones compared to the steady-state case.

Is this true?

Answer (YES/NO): NO